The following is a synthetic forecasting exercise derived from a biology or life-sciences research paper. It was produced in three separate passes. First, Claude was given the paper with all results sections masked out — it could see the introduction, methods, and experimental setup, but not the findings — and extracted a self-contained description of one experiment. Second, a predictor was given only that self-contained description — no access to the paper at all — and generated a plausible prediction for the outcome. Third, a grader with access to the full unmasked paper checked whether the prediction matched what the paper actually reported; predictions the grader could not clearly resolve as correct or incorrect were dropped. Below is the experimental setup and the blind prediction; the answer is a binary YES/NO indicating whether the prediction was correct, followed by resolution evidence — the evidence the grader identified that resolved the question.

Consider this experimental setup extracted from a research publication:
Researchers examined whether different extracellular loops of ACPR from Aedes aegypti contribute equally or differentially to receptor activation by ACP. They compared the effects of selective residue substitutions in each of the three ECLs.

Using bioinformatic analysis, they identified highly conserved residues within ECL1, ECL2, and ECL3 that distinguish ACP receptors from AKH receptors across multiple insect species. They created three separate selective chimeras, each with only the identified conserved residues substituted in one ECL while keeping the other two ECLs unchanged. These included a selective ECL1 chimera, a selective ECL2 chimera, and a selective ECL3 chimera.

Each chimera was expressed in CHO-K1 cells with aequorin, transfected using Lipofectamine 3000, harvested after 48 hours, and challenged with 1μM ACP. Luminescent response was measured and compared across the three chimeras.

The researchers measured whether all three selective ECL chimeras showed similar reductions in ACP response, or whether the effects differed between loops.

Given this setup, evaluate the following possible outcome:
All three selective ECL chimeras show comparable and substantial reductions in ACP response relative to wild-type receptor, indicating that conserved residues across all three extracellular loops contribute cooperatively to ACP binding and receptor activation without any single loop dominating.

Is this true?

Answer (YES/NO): NO